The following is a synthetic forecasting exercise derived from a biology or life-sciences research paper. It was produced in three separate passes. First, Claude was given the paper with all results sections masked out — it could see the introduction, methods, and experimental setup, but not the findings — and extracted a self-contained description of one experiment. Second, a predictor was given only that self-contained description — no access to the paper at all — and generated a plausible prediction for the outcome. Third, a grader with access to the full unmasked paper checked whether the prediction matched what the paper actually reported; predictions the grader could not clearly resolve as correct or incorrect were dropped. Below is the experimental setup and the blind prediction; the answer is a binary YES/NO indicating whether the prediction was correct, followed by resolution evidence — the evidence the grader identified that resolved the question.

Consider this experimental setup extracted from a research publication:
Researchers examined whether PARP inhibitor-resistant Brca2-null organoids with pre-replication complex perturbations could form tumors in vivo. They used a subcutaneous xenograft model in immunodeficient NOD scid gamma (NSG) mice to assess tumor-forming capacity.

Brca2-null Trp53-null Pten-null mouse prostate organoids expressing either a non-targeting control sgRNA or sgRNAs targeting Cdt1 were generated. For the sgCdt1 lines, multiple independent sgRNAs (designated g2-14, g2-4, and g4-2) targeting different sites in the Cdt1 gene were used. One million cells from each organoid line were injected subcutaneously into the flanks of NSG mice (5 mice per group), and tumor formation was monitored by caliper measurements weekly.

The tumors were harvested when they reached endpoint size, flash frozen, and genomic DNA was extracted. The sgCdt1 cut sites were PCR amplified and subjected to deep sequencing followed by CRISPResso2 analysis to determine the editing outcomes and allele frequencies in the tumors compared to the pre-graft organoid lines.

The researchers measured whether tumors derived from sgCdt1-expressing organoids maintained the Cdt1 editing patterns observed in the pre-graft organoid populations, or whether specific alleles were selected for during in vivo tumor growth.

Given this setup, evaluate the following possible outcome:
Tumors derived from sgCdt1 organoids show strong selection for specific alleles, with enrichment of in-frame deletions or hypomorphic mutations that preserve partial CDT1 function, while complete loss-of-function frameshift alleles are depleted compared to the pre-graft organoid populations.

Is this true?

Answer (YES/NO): NO